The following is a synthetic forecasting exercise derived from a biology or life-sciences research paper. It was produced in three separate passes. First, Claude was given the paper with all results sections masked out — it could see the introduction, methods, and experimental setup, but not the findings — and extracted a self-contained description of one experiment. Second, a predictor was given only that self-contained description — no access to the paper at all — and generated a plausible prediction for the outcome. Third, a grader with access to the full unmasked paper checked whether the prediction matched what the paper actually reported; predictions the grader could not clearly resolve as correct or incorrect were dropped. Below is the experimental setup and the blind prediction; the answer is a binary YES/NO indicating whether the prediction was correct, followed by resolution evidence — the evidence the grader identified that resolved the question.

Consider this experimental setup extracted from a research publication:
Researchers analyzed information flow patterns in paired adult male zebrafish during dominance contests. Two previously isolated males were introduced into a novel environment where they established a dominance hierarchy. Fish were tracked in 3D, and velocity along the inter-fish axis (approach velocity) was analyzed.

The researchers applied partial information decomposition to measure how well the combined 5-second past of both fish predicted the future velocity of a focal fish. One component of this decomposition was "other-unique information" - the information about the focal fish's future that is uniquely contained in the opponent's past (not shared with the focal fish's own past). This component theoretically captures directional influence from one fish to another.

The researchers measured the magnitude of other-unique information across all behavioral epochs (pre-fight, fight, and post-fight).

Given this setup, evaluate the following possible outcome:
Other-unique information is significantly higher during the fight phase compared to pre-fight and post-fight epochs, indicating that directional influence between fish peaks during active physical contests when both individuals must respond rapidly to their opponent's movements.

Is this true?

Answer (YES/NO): NO